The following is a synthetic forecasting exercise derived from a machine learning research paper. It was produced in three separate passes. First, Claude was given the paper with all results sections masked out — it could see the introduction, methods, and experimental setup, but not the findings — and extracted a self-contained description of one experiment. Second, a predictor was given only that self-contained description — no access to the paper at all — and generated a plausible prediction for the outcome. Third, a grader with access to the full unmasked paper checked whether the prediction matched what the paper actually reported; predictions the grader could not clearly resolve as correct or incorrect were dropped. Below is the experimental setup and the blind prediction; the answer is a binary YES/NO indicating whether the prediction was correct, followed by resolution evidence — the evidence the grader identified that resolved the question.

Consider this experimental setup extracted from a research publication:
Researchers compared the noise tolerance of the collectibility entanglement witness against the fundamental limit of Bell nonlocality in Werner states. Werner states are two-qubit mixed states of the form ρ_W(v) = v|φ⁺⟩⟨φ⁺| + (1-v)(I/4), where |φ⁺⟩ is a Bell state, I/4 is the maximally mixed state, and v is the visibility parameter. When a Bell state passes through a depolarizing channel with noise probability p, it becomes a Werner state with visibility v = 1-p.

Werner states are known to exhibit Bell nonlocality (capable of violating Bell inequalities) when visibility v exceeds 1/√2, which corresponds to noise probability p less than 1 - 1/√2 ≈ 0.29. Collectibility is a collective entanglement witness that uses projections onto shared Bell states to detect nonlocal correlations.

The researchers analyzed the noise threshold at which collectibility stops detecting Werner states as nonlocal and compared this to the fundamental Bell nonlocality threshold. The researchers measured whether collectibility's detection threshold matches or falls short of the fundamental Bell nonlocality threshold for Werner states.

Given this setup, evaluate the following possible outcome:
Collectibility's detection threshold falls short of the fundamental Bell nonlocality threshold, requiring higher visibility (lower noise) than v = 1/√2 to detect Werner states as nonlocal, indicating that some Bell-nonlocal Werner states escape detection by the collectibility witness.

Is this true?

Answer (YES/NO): YES